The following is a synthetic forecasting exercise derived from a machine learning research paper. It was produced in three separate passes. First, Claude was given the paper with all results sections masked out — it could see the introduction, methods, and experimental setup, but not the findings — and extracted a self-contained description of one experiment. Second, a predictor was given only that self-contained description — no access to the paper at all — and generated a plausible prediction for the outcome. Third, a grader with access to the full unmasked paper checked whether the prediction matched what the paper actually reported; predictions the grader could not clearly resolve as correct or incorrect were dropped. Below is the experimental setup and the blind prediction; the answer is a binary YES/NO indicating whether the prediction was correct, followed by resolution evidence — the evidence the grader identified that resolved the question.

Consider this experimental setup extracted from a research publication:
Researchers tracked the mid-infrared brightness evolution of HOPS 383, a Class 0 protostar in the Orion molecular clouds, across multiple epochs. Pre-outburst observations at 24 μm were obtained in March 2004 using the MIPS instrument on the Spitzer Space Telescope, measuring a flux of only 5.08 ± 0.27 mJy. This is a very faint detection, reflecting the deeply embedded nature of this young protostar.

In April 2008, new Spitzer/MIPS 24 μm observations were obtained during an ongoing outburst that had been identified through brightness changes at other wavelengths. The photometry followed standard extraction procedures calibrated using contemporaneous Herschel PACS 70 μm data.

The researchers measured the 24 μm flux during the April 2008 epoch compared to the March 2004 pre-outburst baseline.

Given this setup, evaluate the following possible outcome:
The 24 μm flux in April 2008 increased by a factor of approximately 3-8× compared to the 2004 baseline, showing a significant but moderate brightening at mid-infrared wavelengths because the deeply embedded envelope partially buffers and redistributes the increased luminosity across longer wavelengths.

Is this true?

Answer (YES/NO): NO